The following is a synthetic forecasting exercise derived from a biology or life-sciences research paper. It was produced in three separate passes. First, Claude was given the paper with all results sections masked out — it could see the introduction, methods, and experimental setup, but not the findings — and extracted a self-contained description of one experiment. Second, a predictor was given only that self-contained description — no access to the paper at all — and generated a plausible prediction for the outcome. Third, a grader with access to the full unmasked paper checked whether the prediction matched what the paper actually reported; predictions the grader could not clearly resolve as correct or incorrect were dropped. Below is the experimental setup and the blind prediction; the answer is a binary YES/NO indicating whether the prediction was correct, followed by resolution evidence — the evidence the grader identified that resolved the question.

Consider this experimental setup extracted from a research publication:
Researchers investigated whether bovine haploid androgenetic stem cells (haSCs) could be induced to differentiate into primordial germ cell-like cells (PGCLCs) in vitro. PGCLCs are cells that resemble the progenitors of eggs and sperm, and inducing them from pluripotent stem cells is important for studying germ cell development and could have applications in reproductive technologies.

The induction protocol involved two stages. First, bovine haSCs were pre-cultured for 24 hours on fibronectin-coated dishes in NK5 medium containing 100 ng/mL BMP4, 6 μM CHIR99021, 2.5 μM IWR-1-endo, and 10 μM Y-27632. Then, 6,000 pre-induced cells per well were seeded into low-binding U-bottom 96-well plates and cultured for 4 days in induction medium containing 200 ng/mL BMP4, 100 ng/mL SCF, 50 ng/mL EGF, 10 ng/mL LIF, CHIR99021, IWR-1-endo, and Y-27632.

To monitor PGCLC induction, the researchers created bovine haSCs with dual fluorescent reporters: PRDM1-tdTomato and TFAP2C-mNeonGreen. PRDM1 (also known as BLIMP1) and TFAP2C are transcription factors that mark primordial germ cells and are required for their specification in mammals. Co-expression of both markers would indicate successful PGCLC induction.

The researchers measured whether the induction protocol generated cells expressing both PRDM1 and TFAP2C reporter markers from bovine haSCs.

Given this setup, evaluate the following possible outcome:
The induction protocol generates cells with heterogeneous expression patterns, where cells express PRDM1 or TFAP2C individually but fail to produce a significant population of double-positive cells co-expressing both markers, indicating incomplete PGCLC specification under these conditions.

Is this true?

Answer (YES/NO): NO